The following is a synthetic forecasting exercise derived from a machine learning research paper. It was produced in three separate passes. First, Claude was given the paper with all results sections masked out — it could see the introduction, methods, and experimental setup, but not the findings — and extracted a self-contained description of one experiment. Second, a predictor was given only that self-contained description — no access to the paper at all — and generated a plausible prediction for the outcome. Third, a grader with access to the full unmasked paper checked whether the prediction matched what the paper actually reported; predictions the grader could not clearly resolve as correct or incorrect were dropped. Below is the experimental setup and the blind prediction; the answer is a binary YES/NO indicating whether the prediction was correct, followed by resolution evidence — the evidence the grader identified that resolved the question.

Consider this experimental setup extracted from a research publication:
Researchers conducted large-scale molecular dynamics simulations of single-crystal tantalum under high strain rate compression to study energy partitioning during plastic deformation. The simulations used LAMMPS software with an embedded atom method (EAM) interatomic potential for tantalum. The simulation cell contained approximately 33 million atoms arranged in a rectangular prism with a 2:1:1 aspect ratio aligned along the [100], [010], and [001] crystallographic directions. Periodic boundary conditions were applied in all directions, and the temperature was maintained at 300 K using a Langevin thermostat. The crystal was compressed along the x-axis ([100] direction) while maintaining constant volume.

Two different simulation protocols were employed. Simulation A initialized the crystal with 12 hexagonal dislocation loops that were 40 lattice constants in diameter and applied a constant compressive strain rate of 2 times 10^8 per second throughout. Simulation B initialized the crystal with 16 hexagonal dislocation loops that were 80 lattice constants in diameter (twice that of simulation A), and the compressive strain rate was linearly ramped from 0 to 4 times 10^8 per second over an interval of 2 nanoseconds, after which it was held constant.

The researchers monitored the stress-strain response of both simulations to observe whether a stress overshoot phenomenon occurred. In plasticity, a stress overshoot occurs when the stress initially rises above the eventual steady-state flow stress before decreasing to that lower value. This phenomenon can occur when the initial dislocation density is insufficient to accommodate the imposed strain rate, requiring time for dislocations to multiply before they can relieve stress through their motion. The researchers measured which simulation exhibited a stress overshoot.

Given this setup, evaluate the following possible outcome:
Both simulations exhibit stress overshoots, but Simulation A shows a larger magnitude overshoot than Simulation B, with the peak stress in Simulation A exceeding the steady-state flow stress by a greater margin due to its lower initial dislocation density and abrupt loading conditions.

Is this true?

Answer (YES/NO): NO